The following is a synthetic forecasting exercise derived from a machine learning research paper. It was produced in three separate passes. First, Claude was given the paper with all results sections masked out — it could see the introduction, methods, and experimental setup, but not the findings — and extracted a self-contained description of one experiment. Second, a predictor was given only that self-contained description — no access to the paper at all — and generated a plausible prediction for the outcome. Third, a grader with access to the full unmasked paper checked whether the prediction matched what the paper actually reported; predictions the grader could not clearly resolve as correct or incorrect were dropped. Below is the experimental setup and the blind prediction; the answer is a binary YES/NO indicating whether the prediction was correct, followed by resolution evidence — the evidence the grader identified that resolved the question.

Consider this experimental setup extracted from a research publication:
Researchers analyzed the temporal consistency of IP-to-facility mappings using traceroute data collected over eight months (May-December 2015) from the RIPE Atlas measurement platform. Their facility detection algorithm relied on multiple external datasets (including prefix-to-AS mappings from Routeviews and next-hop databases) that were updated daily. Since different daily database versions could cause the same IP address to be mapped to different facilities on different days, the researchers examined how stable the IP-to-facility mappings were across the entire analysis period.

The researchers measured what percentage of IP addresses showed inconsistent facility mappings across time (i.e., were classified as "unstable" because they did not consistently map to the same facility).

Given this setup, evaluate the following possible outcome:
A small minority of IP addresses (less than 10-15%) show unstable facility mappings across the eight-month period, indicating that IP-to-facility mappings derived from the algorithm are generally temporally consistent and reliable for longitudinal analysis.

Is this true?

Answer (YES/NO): YES